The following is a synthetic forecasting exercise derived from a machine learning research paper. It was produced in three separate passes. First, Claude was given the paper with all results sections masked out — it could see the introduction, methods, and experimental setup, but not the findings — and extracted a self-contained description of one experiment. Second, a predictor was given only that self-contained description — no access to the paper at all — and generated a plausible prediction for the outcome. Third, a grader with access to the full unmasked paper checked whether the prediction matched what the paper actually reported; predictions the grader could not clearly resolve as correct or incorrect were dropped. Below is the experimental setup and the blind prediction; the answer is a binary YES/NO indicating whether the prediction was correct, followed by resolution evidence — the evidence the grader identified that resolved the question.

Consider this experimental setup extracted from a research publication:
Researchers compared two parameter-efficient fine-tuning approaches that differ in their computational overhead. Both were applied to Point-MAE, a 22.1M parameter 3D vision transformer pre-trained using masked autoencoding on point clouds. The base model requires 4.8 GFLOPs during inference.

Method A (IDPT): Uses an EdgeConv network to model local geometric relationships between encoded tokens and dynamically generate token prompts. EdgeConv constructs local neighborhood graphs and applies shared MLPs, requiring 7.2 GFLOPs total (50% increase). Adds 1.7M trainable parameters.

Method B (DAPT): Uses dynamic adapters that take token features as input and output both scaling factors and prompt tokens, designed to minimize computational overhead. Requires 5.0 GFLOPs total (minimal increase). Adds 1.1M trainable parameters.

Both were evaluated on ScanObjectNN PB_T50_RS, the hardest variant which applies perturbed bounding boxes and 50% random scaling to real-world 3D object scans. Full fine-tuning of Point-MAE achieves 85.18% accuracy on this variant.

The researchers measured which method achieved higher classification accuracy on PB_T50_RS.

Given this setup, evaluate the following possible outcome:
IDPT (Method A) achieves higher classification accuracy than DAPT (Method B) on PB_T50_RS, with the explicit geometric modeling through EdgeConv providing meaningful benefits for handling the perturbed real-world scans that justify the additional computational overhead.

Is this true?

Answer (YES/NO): NO